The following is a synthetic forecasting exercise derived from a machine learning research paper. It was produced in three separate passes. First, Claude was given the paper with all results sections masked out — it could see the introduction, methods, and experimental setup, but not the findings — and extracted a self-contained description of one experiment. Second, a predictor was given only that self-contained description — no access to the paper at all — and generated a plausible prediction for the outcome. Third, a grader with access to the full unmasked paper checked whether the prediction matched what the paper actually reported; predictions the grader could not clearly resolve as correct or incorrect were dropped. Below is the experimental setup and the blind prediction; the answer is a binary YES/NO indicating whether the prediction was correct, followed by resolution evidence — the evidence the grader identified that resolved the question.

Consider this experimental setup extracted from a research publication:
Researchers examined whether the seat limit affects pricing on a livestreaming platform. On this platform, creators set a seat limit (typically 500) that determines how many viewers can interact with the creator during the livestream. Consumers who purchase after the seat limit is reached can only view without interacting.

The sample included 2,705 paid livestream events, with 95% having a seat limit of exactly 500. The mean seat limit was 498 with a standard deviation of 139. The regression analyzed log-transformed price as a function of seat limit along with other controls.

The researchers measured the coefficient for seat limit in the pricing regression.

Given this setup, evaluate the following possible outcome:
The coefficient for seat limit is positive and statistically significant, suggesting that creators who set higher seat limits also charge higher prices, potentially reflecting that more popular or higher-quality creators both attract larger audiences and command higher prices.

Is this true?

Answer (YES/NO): NO